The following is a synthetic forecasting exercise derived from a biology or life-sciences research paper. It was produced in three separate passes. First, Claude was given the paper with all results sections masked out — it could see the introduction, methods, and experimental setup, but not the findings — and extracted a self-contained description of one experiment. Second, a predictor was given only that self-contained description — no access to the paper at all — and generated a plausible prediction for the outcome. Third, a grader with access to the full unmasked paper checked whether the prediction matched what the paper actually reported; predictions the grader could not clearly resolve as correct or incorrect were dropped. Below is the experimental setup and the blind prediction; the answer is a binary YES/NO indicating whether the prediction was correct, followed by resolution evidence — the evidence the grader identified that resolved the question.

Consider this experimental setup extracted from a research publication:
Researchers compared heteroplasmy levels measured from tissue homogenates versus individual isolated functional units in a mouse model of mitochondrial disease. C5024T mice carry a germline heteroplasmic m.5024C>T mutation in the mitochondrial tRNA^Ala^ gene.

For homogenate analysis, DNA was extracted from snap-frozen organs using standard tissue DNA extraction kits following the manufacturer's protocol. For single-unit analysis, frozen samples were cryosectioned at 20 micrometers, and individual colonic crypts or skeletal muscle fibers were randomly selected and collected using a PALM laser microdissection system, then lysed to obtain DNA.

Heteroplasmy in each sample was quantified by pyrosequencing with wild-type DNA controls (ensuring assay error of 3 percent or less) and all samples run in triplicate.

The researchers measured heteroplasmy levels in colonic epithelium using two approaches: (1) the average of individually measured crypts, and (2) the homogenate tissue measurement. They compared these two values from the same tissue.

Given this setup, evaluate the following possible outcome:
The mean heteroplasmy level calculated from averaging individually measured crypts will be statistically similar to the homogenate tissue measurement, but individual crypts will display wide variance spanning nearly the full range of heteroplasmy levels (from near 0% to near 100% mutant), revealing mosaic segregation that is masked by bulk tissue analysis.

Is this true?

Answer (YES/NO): NO